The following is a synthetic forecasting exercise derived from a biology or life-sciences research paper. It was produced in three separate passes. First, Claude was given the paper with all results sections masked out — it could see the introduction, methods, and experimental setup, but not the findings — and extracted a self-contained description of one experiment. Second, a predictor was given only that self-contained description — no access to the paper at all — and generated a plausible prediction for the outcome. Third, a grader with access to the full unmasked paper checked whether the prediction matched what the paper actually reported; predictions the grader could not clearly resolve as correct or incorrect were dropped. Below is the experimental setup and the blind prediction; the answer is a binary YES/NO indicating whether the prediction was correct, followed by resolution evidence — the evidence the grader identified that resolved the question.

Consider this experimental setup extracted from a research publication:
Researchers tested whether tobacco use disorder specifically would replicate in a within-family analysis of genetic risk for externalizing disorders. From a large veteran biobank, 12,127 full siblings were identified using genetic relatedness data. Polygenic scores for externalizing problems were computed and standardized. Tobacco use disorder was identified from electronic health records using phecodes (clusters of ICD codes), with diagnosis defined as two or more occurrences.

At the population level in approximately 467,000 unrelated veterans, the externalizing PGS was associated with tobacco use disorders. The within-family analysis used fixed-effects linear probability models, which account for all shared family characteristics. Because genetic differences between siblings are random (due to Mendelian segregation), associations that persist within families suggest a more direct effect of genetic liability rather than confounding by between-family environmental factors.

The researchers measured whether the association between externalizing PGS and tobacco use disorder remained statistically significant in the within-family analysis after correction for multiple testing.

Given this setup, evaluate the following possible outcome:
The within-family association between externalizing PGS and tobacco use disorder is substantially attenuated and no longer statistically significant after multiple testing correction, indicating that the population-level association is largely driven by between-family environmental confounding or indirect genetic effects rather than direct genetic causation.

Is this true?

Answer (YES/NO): NO